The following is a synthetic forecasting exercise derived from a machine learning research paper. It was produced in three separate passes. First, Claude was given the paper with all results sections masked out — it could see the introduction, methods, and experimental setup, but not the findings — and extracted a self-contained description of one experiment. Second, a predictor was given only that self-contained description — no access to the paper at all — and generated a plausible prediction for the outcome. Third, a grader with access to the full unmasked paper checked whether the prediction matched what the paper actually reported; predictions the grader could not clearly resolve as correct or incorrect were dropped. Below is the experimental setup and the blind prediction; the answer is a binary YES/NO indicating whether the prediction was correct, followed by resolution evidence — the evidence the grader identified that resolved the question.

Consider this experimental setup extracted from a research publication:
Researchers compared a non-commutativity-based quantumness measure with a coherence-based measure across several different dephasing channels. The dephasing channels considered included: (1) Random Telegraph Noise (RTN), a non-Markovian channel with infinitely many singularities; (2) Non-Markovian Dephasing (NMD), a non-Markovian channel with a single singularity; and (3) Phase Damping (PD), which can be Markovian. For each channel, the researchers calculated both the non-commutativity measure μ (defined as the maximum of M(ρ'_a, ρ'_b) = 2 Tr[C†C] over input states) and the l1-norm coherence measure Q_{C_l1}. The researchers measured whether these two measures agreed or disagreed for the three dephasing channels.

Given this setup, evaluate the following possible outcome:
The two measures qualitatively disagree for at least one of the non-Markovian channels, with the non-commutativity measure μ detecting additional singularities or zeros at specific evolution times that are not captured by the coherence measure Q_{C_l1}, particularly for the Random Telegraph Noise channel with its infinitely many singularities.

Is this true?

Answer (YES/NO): NO